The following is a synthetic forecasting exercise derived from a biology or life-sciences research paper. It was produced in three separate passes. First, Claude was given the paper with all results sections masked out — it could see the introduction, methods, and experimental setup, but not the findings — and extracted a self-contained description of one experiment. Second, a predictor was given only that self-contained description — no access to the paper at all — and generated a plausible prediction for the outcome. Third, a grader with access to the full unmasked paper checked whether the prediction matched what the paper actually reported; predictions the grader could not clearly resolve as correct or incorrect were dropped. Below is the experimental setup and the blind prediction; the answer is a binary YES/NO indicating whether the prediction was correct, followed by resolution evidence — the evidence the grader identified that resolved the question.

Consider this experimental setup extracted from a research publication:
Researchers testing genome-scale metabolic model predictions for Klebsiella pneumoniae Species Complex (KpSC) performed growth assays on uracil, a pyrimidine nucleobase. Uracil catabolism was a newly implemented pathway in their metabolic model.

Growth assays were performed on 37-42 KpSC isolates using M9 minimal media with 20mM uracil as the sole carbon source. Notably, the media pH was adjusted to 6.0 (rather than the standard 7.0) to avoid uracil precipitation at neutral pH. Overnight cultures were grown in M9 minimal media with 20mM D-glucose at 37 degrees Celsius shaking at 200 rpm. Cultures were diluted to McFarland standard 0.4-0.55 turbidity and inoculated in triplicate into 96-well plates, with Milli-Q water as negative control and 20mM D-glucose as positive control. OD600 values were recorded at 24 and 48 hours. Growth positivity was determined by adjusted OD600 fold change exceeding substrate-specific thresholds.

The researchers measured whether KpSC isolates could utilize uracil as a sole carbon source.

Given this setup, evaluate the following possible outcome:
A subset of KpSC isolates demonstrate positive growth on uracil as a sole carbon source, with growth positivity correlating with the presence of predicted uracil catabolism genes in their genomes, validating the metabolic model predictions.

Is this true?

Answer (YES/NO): YES